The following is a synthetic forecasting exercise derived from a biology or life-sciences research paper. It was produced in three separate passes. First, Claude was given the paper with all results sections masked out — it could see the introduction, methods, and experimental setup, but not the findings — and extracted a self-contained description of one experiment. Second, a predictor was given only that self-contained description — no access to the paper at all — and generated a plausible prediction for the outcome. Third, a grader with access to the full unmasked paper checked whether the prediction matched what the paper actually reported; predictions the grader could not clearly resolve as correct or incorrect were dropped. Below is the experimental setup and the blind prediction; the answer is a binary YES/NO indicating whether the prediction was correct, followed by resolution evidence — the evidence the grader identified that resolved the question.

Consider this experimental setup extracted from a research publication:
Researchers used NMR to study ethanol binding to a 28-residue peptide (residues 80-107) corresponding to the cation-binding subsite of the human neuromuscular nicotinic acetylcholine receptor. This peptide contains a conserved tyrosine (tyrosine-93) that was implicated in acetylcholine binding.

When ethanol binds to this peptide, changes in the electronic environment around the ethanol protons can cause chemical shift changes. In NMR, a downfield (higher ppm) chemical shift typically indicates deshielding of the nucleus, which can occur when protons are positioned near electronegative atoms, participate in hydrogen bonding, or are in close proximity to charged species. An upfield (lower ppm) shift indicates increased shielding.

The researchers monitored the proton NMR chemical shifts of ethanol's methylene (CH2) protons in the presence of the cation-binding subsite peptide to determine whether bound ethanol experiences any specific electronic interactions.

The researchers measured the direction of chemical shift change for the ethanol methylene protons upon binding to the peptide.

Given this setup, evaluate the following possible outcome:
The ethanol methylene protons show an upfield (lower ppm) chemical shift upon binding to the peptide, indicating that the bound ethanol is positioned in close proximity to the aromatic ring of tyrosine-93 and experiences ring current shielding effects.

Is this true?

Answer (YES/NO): NO